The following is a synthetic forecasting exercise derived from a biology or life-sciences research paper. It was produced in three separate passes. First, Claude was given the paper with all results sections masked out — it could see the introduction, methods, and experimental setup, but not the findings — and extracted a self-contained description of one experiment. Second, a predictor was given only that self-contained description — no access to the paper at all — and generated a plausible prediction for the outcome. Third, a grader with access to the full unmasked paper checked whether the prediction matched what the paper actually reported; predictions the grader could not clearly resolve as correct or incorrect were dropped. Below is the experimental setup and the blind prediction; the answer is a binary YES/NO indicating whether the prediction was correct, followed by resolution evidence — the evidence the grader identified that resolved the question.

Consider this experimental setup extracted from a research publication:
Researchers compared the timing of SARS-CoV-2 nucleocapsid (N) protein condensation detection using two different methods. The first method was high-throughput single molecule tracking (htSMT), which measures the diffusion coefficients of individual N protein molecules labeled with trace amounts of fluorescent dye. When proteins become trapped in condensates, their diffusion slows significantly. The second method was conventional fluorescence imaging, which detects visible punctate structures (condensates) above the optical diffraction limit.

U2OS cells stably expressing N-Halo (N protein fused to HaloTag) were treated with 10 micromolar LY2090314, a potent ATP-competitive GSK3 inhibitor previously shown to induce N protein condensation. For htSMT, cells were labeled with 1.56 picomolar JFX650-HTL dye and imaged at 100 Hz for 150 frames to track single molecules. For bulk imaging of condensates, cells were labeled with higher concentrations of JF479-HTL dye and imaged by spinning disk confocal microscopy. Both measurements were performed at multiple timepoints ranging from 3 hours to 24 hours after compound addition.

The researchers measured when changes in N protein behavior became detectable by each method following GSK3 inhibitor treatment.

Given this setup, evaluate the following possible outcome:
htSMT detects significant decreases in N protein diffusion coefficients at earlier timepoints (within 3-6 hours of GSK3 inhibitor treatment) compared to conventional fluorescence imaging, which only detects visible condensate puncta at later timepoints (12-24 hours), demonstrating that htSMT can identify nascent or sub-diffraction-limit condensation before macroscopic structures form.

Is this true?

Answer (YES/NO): NO